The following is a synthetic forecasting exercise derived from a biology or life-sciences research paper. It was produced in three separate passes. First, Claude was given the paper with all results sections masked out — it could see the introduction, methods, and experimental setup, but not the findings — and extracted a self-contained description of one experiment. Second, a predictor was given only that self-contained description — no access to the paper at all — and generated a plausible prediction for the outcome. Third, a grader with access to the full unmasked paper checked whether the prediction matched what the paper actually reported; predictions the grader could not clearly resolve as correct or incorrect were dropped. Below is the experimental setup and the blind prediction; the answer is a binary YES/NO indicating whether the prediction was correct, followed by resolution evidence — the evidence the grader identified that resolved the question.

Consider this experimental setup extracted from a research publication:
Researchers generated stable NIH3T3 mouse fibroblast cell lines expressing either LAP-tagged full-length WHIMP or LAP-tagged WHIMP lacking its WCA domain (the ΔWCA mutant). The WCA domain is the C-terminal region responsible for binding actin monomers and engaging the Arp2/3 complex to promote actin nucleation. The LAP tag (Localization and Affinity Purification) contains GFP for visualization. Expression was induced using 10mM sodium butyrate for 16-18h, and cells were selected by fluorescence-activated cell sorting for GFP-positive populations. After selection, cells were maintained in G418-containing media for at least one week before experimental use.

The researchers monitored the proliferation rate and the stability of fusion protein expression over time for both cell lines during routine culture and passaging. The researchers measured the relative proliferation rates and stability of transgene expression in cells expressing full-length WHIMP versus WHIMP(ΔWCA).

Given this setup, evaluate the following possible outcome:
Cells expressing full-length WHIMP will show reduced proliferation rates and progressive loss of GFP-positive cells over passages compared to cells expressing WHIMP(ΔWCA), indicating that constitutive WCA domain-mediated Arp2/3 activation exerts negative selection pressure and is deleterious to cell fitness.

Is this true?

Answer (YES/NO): NO